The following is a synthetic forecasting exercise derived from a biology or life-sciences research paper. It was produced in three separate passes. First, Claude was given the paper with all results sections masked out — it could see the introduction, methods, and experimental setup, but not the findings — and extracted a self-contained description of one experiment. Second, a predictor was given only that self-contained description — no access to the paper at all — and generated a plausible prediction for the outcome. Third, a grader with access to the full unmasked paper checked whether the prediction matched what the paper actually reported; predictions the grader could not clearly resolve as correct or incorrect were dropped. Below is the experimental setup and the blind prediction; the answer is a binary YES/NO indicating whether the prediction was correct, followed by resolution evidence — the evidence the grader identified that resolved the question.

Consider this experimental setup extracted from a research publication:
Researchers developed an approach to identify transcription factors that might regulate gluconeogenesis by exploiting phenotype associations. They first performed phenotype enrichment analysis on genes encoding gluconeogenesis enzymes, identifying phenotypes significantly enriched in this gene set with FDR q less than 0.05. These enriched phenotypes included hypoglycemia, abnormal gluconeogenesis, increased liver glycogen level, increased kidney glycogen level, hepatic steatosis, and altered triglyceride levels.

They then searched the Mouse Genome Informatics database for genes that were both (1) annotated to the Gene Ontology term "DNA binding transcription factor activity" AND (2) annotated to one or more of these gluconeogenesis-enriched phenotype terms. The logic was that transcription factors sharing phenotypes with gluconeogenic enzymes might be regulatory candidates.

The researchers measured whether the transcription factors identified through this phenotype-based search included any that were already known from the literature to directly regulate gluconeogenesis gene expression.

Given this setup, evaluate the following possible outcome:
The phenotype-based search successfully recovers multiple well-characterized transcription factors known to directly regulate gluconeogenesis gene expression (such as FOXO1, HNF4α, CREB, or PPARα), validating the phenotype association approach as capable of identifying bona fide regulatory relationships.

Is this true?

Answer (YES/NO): YES